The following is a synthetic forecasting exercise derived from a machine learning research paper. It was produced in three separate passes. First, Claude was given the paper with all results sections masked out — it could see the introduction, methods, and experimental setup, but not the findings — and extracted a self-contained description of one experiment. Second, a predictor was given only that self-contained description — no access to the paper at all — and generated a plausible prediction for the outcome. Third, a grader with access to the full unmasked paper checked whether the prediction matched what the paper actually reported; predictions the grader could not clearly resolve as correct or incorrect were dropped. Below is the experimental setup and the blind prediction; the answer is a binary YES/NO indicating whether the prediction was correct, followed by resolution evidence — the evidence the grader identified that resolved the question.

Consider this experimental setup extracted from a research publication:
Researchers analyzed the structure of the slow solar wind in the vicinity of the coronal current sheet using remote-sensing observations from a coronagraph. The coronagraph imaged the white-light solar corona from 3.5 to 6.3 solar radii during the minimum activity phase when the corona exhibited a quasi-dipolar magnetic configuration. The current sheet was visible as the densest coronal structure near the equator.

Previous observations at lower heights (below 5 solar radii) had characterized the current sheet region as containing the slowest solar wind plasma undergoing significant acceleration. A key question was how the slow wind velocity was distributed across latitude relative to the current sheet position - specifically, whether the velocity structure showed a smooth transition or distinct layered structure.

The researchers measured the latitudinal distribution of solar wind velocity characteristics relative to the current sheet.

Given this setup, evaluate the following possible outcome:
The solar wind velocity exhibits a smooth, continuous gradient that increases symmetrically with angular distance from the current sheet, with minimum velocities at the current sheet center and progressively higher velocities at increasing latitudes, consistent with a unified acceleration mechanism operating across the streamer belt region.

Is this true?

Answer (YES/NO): NO